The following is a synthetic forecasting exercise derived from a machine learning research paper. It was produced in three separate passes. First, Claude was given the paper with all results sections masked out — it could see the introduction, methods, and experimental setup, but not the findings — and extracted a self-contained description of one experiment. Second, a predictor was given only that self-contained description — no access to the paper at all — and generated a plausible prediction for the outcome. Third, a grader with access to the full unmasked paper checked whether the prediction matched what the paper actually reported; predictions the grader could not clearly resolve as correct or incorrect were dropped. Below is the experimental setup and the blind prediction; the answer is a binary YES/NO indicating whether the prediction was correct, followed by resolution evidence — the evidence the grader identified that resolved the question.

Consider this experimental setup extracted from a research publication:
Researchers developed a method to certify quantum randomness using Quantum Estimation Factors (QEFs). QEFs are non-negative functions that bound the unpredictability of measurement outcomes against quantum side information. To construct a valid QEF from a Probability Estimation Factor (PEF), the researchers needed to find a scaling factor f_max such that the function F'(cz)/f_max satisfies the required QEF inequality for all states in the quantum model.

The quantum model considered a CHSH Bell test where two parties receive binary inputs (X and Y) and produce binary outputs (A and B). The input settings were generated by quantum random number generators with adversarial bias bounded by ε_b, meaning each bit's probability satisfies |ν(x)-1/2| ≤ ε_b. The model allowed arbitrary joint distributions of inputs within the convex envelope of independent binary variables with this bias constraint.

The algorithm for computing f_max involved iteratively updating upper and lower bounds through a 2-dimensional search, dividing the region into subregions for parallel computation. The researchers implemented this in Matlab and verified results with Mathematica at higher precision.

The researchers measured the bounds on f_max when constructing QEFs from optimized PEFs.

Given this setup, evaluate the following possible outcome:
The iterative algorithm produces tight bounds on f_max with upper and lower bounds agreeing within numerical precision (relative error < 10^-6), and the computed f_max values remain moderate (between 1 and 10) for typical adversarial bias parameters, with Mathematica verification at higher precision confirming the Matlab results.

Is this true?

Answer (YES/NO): YES